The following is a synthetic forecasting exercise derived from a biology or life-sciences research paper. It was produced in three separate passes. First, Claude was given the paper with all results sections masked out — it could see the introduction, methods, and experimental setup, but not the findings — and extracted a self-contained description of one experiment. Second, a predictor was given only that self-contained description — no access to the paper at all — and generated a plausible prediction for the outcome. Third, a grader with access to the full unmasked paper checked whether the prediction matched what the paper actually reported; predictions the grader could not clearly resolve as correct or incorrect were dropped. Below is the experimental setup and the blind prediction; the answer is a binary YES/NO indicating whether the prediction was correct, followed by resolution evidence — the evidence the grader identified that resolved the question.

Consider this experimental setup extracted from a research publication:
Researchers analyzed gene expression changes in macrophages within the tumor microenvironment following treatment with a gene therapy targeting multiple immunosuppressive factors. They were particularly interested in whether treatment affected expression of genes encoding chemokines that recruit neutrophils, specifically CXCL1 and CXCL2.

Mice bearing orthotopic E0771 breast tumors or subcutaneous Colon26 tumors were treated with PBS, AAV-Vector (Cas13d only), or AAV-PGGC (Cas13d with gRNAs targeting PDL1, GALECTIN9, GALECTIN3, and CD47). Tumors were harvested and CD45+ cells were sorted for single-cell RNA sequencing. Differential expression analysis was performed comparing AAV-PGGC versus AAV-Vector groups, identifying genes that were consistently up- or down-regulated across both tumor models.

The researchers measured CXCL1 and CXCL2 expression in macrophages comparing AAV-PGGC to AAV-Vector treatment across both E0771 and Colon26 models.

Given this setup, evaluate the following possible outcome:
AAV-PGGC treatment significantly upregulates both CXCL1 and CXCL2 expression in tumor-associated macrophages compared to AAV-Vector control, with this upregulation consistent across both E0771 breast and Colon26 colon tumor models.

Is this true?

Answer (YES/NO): NO